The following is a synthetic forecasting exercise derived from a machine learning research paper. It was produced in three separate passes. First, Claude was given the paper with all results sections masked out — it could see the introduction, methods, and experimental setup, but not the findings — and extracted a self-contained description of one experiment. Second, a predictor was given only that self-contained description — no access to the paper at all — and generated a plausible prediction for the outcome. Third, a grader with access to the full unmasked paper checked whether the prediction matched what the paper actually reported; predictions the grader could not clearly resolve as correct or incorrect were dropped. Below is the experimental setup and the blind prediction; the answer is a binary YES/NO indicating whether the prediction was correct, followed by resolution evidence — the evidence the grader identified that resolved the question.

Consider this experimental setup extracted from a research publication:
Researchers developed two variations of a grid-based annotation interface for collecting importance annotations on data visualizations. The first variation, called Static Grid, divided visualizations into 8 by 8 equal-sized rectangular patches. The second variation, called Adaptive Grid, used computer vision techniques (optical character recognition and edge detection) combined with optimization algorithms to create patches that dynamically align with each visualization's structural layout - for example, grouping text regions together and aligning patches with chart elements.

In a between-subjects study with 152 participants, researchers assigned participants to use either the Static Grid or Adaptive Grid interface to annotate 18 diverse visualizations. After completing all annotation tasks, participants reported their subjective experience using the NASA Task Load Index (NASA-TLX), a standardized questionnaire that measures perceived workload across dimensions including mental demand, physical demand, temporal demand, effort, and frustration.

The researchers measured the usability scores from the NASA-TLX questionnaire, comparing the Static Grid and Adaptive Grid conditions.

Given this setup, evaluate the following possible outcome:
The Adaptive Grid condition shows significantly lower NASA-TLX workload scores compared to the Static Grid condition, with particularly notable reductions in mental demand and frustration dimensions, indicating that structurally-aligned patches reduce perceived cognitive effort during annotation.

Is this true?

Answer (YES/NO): NO